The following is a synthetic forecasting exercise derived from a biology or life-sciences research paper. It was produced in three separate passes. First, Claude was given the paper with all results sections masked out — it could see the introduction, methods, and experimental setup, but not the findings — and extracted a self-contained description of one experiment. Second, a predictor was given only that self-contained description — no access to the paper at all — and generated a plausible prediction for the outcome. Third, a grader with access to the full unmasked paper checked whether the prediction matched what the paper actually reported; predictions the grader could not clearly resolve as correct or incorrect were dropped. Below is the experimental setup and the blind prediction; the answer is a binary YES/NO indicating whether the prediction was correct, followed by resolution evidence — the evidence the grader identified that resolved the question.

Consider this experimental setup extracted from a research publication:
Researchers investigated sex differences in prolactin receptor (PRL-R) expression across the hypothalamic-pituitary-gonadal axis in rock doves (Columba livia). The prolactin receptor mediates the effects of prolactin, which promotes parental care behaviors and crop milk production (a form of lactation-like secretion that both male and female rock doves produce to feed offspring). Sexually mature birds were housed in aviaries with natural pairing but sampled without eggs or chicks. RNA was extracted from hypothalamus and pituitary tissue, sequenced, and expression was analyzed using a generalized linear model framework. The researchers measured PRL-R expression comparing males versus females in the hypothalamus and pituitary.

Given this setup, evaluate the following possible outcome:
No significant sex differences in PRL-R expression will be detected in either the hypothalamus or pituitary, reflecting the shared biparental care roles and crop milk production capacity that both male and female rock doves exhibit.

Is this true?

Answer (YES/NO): NO